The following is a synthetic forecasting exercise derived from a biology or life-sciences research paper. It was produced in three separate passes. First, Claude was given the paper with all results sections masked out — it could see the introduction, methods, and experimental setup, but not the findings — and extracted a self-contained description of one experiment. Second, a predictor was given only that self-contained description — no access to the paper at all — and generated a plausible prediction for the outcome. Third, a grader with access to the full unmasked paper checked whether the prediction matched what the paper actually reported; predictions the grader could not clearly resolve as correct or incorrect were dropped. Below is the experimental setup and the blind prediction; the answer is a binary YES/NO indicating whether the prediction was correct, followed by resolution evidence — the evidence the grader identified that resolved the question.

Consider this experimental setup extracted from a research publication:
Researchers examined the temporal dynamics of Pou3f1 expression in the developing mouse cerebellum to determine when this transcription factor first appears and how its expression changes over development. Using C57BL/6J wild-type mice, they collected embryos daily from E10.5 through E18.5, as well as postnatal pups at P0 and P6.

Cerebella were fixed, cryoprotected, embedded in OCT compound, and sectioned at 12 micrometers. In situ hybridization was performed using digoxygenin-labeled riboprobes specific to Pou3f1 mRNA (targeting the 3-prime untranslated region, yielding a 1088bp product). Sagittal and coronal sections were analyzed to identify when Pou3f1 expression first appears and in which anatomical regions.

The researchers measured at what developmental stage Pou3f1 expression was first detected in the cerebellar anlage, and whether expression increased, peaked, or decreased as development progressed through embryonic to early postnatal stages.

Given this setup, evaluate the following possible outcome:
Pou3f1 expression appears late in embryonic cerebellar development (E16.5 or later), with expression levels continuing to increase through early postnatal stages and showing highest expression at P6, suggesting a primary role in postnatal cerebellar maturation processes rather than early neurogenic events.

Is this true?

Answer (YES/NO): NO